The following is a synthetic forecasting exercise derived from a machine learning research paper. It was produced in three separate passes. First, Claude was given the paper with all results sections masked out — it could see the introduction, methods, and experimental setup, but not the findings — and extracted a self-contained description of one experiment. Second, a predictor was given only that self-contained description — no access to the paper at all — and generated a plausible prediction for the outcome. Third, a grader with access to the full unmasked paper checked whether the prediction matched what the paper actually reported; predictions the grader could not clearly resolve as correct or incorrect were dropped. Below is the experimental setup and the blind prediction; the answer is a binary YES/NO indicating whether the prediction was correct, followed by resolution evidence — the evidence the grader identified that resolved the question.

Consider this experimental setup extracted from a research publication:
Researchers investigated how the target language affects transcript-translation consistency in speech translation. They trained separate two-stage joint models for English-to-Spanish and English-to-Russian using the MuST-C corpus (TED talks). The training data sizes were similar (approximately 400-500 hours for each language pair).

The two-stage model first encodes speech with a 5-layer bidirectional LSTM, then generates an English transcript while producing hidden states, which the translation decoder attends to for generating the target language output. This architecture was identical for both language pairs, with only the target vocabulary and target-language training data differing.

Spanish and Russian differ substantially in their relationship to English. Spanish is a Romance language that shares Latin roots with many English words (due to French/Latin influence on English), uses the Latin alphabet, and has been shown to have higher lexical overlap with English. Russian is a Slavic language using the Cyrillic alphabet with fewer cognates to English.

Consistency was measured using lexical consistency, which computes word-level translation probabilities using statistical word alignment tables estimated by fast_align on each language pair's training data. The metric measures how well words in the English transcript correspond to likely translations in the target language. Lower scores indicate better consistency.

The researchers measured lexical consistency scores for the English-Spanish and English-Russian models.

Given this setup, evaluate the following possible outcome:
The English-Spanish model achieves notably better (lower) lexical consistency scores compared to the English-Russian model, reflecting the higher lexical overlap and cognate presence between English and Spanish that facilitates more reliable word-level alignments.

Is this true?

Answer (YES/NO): YES